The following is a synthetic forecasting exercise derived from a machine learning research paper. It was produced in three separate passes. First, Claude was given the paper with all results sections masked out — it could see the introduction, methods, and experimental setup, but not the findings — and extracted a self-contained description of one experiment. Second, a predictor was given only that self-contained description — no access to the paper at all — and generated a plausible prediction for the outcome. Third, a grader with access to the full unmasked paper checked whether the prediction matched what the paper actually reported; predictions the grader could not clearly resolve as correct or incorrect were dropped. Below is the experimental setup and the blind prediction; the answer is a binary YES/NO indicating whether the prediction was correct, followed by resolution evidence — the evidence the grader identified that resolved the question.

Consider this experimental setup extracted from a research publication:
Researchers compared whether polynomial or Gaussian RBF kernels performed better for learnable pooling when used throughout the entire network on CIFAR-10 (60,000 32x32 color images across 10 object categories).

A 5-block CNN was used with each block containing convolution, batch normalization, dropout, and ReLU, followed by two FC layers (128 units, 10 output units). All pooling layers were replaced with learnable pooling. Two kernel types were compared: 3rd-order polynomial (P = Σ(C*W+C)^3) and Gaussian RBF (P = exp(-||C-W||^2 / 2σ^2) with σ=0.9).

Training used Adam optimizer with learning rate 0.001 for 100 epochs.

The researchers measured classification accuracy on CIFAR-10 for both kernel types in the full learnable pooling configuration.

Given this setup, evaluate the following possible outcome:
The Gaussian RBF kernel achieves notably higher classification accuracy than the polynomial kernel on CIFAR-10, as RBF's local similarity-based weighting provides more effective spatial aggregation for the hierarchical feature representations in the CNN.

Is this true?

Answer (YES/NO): NO